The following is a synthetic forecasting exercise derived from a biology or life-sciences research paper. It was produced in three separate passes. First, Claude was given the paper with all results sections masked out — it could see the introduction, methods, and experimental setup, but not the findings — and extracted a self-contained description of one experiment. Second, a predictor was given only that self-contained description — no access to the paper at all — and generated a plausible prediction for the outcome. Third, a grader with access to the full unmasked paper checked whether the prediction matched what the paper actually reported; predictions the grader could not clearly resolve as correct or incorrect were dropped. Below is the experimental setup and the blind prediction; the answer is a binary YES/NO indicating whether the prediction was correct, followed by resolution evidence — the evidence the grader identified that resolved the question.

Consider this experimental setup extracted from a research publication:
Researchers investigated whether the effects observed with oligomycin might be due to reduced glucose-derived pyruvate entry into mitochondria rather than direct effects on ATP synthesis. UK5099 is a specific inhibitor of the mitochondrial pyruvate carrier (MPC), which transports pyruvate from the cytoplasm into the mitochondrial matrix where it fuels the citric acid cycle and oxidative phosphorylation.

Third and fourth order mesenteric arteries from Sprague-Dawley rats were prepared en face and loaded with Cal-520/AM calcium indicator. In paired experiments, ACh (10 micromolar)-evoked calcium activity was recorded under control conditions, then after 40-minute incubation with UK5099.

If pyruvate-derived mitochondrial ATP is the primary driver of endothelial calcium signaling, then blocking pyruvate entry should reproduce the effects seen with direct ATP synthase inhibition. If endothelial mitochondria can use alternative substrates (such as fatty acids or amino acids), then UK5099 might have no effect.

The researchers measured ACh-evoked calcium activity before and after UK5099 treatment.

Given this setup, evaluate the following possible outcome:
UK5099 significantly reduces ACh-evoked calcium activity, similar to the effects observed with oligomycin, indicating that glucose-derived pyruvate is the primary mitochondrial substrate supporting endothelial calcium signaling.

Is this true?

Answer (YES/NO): YES